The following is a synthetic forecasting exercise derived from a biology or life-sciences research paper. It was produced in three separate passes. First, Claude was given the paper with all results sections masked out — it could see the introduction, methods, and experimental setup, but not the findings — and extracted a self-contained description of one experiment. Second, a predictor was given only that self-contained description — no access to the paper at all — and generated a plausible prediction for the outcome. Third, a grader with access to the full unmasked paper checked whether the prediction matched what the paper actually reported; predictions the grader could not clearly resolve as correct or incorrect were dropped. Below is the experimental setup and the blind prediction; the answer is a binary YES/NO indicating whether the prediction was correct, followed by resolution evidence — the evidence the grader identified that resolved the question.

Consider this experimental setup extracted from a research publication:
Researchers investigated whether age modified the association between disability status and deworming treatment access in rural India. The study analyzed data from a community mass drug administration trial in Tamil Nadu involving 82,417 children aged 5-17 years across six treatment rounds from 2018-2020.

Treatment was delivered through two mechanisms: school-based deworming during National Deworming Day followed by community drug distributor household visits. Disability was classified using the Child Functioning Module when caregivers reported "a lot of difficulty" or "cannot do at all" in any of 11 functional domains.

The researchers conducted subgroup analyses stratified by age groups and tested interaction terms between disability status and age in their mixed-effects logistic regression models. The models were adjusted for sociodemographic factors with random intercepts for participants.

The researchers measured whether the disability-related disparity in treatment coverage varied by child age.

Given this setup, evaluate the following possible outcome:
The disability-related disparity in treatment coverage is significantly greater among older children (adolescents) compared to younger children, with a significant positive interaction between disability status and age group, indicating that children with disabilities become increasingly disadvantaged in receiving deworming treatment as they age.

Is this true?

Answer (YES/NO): YES